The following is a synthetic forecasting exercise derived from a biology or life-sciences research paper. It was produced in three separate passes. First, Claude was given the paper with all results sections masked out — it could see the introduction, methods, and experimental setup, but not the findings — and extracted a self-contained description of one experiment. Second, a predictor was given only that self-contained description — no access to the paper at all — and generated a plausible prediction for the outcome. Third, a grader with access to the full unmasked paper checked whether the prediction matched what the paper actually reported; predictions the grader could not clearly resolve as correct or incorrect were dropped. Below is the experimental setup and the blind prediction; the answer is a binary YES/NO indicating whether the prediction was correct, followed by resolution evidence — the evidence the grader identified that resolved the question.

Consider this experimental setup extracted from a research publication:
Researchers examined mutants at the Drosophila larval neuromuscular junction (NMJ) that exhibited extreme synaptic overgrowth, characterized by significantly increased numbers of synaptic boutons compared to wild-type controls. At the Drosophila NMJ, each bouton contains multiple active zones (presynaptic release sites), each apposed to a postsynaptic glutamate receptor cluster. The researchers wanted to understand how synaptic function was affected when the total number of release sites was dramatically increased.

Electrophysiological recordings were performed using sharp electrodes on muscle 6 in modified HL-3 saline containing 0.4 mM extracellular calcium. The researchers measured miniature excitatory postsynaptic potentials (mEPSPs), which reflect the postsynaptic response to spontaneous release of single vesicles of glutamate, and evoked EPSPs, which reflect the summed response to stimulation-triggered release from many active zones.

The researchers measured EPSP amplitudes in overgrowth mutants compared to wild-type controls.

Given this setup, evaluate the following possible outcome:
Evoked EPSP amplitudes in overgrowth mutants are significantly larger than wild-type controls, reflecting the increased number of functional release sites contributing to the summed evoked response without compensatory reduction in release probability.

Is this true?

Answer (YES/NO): NO